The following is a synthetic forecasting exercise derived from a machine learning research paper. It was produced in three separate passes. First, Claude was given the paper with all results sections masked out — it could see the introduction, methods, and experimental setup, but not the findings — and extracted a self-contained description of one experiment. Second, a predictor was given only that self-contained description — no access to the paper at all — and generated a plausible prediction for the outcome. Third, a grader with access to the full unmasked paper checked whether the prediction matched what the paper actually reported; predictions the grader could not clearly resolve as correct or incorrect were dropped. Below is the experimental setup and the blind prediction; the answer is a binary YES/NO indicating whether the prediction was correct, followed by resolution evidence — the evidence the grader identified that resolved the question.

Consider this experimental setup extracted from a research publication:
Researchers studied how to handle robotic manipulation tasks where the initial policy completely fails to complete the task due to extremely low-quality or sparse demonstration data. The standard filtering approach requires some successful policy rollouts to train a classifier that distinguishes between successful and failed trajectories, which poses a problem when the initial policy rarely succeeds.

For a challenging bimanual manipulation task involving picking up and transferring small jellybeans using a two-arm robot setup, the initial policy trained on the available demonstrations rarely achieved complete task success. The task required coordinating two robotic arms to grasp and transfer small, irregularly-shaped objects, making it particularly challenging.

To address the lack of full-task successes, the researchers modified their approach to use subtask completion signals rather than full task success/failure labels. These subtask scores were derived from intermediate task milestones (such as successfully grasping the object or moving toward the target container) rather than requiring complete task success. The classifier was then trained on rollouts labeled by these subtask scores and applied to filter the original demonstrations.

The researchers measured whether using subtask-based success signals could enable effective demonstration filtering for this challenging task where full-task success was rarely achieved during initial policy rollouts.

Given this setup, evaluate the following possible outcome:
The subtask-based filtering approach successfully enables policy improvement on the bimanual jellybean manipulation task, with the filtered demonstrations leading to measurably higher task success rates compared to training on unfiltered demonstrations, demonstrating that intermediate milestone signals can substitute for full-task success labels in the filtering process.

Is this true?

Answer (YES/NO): YES